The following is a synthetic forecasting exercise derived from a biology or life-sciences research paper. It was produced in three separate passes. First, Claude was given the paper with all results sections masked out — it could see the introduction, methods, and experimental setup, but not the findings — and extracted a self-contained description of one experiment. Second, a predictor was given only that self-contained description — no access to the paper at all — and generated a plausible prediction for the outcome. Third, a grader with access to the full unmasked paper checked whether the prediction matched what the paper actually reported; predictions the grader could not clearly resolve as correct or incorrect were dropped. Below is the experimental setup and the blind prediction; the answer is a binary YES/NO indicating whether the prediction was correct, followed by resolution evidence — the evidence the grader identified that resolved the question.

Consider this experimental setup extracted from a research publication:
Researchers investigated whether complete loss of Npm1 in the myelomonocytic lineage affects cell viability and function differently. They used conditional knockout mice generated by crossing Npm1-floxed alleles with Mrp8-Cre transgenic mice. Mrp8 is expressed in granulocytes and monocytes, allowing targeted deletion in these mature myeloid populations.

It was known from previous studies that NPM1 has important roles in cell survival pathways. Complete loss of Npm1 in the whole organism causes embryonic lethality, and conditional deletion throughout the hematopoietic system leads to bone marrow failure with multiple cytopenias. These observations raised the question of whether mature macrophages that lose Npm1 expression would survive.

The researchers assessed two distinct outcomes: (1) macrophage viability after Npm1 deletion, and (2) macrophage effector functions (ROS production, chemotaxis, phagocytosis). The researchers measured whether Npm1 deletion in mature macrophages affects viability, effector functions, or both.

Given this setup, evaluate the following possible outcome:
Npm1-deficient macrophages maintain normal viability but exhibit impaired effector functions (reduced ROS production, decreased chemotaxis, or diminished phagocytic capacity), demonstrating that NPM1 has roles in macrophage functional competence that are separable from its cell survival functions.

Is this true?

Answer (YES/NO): YES